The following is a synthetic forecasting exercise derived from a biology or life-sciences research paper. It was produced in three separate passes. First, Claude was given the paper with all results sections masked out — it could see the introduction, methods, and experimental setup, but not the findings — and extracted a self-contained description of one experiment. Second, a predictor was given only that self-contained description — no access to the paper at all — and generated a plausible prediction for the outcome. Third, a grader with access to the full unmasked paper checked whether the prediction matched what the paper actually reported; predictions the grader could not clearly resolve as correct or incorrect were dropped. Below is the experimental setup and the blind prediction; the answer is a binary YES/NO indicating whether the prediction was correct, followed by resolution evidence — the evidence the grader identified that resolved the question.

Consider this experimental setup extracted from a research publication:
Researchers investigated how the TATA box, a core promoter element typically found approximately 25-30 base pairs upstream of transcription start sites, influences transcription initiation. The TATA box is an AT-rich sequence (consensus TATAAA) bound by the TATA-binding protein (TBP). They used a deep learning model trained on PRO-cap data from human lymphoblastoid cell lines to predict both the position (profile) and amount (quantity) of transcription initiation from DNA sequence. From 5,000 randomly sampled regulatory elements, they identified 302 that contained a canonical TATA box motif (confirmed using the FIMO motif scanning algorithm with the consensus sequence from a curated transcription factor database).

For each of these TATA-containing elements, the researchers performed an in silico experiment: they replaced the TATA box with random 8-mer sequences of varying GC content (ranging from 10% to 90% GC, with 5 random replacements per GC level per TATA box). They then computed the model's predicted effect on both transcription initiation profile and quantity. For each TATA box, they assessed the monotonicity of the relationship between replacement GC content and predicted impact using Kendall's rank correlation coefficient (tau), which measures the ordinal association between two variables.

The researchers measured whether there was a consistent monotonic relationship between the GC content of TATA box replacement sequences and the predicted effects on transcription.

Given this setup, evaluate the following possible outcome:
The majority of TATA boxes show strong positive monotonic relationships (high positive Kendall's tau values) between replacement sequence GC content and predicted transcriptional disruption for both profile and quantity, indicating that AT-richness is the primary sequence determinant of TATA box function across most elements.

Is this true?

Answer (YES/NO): NO